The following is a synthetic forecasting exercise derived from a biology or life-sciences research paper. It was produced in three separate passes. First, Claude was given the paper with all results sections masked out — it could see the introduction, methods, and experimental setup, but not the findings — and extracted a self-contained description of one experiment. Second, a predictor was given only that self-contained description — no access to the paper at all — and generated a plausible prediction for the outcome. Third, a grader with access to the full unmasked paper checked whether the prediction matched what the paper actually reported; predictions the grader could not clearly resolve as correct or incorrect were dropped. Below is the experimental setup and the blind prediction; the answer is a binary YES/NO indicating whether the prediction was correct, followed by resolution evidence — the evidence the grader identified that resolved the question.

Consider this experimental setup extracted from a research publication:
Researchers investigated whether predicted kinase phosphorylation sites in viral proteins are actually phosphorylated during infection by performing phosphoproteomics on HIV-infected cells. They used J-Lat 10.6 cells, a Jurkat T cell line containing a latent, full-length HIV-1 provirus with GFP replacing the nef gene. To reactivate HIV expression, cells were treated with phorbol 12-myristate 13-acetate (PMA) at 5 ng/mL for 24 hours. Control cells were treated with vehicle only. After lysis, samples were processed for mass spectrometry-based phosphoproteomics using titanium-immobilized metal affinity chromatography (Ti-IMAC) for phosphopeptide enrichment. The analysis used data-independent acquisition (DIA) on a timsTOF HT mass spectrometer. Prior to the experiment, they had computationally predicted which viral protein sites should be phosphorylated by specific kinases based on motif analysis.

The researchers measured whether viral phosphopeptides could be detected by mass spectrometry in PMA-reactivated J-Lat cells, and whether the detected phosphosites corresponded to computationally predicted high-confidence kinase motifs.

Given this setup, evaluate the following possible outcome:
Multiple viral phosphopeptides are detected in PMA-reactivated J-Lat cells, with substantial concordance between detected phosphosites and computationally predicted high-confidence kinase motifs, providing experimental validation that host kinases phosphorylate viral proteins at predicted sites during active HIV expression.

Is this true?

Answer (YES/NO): YES